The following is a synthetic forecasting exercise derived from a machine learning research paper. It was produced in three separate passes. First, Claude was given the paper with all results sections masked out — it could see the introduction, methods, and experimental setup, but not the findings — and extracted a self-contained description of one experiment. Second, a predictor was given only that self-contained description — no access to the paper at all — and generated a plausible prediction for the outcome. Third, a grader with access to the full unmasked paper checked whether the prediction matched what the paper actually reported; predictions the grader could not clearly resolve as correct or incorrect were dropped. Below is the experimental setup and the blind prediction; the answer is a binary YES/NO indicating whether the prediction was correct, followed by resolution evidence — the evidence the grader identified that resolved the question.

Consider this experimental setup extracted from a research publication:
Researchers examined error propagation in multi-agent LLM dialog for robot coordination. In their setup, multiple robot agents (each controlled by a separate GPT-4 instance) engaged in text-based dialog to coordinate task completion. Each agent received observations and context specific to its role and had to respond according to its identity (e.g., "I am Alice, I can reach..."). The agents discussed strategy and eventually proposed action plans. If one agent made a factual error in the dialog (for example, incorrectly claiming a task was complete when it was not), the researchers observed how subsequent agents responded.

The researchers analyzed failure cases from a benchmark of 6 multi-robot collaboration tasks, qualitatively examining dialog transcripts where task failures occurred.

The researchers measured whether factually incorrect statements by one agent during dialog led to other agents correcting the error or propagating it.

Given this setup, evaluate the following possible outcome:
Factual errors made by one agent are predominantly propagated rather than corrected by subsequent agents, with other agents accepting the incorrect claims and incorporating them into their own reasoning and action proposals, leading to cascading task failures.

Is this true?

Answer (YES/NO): NO